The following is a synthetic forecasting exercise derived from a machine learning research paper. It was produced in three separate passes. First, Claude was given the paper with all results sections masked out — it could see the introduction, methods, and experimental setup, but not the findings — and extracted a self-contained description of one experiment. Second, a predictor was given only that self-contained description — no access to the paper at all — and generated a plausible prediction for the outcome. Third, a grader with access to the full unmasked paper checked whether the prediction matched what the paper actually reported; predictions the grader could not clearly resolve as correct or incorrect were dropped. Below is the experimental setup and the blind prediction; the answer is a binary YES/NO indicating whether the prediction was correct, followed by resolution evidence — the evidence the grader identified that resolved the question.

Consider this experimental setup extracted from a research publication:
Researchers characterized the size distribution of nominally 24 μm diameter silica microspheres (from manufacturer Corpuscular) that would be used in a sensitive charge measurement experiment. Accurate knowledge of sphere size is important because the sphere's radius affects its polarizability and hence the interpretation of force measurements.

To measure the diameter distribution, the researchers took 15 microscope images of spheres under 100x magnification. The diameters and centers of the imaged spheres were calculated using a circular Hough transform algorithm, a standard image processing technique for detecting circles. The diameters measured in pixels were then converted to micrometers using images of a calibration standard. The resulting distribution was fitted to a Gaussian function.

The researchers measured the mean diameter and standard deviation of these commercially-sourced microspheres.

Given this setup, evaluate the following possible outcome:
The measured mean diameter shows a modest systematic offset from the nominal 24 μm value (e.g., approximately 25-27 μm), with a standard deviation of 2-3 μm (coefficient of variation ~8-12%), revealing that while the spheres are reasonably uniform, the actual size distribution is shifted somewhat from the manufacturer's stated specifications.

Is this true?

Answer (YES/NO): NO